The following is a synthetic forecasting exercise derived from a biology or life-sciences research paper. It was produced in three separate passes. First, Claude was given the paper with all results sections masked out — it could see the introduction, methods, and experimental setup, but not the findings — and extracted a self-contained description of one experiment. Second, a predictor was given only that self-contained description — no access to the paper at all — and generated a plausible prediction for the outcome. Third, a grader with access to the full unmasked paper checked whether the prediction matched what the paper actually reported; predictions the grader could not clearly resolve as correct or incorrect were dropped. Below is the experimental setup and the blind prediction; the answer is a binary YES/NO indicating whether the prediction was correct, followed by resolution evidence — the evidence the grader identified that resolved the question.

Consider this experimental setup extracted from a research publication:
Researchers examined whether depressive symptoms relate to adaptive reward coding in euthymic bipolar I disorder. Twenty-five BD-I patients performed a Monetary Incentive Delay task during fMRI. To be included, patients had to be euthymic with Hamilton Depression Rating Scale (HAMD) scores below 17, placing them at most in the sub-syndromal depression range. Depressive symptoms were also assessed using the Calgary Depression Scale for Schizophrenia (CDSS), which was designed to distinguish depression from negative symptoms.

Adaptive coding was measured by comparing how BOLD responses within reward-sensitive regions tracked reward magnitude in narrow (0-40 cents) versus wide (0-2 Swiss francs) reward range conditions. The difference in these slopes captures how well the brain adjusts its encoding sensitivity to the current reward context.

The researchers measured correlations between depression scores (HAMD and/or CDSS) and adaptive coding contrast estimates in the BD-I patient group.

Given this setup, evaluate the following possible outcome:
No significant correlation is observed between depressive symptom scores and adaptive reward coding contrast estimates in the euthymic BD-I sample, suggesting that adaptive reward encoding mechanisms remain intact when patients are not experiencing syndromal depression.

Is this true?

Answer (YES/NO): YES